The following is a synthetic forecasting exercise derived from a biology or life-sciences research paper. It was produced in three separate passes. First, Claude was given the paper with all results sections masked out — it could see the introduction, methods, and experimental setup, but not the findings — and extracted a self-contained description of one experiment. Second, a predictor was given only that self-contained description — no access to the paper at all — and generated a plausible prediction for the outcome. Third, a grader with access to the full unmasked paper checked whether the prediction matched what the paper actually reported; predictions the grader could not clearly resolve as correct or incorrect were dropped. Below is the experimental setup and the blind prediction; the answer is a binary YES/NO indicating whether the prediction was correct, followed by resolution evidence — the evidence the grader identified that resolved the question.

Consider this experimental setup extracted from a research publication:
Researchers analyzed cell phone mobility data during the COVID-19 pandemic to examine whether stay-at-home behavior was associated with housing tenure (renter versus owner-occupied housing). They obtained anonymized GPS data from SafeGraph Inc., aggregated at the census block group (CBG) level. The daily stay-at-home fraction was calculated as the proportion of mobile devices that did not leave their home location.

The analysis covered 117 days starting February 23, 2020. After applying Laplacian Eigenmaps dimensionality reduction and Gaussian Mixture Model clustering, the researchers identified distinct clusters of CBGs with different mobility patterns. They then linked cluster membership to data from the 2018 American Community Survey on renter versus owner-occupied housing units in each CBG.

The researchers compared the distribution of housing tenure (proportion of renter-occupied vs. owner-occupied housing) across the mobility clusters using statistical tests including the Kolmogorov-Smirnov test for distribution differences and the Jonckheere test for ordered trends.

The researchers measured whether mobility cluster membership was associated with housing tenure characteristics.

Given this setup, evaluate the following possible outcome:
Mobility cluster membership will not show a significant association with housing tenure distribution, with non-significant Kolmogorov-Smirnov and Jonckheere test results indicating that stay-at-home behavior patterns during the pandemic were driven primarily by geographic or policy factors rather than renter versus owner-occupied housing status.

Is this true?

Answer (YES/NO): NO